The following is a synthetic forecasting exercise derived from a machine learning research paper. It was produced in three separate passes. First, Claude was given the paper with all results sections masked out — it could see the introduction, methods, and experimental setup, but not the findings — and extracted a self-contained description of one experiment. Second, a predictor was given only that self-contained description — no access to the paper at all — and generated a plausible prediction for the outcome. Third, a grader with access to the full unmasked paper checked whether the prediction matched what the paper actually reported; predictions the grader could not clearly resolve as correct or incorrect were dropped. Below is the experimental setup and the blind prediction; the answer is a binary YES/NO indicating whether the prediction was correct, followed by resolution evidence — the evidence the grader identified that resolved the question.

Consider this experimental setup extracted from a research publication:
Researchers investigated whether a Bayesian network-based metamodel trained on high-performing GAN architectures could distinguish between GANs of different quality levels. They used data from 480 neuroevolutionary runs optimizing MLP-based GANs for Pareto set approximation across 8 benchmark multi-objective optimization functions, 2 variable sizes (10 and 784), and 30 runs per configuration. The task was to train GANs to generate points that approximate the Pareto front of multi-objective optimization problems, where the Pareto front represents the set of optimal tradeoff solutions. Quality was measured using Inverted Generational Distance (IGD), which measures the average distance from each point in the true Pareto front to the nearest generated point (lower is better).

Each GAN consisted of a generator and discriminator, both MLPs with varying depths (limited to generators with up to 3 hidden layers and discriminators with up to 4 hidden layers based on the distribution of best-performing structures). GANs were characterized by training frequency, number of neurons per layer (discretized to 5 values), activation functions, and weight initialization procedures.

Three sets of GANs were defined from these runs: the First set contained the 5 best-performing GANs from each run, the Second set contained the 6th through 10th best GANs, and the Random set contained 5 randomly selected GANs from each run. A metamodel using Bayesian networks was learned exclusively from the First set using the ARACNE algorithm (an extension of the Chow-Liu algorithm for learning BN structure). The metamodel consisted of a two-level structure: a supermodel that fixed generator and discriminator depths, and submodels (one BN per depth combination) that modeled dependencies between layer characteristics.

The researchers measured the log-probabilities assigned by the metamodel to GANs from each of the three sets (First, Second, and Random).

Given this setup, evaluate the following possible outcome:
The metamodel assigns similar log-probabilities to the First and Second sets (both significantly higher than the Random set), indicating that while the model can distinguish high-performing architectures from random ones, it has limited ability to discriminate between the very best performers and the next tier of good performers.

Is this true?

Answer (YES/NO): YES